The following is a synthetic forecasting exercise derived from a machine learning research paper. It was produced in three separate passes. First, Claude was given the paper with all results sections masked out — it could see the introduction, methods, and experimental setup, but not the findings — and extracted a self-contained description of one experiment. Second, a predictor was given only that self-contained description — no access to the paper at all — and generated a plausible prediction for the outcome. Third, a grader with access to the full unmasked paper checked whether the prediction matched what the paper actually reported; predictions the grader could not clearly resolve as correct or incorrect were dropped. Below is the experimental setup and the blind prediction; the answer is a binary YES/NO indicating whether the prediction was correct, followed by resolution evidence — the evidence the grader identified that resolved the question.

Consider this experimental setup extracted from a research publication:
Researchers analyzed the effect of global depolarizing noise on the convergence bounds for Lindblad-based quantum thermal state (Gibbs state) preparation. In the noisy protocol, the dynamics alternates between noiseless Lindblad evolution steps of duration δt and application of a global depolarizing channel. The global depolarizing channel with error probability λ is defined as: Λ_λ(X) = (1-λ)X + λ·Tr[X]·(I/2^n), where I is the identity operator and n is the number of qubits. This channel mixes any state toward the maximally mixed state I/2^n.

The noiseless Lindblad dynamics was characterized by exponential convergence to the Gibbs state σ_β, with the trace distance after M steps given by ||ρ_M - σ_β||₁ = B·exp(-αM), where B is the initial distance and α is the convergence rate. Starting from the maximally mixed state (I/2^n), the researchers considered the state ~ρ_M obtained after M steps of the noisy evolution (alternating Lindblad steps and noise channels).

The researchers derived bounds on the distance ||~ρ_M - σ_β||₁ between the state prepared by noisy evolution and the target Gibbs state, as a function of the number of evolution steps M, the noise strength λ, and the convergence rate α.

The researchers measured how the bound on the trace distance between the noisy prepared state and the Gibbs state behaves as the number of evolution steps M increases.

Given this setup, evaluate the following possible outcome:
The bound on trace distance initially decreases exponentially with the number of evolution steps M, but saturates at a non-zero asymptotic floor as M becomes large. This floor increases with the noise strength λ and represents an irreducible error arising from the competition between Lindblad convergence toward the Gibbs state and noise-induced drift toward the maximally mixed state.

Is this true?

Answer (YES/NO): YES